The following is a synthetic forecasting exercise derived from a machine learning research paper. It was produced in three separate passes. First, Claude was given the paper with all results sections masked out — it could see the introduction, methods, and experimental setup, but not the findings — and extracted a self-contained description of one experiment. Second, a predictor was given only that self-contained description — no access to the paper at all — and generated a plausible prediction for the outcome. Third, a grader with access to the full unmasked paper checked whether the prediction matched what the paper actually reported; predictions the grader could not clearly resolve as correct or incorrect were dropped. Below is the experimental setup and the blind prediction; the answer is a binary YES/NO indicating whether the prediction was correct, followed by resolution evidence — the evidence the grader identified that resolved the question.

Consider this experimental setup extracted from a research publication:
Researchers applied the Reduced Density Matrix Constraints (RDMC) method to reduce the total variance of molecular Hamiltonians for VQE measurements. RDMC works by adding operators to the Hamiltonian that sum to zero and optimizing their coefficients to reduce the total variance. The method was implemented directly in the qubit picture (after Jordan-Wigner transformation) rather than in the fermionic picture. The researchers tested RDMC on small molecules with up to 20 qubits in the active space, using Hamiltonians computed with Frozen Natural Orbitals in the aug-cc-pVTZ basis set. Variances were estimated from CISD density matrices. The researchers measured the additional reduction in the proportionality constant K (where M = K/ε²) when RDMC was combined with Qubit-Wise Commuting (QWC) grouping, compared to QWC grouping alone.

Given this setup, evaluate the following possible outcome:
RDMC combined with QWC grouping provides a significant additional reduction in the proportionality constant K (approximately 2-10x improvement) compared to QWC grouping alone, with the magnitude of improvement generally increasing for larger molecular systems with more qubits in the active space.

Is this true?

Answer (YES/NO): NO